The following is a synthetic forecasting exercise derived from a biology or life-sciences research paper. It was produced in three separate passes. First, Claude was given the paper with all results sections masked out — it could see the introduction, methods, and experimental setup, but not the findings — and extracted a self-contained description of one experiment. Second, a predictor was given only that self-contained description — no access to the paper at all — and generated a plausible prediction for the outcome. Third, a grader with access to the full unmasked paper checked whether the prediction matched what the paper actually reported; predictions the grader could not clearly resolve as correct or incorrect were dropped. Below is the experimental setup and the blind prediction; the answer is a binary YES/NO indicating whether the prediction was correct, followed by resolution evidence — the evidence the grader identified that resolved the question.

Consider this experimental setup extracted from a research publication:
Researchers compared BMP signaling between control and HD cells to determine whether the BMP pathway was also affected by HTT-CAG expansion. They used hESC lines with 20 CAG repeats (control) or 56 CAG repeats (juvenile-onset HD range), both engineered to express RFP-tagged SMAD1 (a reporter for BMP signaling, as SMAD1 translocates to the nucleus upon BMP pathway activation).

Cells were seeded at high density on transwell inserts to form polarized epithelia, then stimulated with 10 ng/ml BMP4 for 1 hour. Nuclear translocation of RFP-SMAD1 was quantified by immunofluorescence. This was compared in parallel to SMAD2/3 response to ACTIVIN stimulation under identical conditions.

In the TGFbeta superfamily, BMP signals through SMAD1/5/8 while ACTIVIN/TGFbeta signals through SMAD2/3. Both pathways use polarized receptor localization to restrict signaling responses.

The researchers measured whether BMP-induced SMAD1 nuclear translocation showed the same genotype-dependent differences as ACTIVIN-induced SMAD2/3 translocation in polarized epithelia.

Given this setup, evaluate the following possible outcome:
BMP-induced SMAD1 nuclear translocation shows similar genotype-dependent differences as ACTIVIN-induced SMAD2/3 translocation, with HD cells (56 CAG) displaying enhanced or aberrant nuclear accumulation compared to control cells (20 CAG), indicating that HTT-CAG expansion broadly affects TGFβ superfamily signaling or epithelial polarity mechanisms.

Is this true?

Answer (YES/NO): NO